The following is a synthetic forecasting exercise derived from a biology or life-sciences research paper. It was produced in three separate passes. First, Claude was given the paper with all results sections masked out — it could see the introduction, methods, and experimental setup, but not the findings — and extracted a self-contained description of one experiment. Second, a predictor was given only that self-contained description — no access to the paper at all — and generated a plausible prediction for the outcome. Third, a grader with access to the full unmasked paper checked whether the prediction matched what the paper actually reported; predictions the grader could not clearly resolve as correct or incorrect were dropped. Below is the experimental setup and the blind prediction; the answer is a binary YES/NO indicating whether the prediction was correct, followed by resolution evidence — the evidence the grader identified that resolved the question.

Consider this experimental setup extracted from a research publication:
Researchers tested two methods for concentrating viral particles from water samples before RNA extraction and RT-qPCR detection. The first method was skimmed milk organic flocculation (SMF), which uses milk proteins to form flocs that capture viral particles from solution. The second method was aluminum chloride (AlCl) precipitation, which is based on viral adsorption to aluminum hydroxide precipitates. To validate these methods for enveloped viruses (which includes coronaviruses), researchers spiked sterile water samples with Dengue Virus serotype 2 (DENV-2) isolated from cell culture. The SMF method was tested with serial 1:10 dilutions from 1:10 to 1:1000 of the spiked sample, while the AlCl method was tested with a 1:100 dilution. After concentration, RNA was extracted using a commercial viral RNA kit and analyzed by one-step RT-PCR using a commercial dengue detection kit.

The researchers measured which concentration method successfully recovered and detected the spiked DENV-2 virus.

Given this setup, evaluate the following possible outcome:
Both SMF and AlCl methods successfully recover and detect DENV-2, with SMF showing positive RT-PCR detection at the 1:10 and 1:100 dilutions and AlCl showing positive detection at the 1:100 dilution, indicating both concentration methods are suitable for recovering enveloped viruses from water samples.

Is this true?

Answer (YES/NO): NO